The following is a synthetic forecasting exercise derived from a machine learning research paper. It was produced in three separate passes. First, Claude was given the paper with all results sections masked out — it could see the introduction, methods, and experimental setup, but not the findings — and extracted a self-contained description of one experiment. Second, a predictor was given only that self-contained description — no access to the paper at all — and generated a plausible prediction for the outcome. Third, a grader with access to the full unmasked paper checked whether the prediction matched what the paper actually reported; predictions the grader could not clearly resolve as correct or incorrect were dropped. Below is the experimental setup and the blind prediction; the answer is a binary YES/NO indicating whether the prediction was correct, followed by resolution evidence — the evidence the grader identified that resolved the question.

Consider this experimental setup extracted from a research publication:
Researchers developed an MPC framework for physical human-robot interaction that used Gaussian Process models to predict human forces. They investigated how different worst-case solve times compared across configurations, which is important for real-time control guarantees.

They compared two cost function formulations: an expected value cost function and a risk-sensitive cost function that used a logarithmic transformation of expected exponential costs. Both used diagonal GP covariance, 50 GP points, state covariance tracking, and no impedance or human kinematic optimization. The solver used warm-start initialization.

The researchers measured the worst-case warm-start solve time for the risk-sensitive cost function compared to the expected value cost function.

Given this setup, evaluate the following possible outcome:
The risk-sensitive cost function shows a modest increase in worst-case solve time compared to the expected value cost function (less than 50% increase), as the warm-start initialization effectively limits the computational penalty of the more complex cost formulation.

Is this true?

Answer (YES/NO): NO